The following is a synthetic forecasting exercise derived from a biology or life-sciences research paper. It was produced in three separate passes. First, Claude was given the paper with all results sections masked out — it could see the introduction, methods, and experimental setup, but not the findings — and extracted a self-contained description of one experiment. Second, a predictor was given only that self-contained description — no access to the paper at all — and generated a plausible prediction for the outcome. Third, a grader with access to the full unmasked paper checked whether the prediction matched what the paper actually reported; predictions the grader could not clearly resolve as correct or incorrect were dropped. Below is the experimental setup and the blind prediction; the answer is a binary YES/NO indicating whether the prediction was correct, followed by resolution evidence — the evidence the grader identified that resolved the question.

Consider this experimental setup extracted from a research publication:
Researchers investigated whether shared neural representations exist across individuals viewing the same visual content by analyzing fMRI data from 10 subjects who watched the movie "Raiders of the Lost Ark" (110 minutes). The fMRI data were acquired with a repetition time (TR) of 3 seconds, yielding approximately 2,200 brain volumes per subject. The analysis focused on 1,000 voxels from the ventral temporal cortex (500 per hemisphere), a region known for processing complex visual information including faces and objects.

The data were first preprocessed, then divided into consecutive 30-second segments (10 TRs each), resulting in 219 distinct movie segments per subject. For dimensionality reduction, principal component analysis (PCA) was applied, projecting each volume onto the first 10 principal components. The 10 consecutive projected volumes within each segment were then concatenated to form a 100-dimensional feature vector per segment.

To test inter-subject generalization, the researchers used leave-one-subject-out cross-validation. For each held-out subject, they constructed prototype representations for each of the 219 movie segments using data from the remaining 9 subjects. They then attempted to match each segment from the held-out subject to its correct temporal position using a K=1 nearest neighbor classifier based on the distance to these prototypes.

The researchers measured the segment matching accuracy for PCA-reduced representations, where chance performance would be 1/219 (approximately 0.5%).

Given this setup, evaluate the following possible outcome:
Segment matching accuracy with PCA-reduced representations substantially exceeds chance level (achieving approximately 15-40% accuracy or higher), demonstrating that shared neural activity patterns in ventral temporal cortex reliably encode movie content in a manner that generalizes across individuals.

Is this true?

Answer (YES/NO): NO